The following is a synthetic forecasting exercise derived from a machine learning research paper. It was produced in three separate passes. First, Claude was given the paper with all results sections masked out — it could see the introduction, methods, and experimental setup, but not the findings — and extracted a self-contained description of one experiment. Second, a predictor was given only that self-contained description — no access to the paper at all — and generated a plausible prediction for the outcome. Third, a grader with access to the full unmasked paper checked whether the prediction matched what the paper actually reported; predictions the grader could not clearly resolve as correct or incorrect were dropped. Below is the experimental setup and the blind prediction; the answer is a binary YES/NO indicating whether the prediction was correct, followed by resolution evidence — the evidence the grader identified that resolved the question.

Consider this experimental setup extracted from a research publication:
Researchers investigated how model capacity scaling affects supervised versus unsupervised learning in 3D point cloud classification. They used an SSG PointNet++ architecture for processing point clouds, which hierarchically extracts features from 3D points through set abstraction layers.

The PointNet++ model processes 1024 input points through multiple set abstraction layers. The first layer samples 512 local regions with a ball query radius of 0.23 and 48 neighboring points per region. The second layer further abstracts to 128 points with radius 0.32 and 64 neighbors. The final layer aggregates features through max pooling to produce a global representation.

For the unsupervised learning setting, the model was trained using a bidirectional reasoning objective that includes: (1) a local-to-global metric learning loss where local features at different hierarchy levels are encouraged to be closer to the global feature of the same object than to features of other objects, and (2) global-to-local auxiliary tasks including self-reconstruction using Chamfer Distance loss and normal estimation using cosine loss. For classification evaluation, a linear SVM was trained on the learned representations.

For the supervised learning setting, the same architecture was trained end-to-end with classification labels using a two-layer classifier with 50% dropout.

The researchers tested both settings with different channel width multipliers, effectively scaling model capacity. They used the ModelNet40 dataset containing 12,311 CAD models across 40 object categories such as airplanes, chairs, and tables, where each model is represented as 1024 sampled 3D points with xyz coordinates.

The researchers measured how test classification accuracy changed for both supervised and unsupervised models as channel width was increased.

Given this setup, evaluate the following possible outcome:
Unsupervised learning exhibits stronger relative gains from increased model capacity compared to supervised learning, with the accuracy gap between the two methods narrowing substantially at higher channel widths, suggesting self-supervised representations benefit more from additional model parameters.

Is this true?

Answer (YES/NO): NO